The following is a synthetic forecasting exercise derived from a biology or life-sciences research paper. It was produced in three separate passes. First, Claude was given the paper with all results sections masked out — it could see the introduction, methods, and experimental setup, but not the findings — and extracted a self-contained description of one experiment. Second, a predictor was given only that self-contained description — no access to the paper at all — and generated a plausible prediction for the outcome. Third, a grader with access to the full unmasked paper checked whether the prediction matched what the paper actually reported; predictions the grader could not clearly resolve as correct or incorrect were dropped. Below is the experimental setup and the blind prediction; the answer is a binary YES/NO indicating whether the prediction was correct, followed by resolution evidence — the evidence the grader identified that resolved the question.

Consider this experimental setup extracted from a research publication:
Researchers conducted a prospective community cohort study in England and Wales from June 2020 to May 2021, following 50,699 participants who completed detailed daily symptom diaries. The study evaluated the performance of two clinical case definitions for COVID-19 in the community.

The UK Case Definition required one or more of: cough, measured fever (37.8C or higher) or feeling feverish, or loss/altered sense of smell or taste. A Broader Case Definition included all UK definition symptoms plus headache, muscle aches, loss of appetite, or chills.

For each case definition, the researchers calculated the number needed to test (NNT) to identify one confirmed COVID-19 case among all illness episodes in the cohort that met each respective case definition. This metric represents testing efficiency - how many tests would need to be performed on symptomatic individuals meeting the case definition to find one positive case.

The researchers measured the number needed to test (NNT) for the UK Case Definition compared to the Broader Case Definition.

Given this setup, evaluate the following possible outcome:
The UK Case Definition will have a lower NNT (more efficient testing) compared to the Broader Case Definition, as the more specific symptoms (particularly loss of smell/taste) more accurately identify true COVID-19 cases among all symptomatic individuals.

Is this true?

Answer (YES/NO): YES